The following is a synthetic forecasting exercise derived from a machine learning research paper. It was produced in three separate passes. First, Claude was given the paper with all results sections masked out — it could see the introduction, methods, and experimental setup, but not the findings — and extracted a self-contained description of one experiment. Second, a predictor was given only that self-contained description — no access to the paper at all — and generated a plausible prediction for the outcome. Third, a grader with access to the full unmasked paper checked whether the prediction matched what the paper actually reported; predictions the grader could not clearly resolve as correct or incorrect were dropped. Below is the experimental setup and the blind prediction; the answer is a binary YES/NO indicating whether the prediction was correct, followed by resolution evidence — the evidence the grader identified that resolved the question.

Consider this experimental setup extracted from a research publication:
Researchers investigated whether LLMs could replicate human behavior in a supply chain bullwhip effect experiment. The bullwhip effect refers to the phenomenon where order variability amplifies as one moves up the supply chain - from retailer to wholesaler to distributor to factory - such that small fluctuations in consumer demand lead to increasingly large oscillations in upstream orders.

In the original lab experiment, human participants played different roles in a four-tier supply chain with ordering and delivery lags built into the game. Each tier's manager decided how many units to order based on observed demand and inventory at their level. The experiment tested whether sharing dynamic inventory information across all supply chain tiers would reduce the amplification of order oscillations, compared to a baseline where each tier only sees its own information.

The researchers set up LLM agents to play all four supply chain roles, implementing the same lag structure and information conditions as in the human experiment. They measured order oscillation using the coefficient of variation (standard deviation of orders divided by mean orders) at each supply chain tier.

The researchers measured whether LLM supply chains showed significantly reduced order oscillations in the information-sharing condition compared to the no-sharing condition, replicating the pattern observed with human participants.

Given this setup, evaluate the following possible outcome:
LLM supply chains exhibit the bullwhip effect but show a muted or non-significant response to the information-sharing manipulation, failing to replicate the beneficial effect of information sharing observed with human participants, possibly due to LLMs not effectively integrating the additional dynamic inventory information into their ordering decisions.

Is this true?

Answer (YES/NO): NO